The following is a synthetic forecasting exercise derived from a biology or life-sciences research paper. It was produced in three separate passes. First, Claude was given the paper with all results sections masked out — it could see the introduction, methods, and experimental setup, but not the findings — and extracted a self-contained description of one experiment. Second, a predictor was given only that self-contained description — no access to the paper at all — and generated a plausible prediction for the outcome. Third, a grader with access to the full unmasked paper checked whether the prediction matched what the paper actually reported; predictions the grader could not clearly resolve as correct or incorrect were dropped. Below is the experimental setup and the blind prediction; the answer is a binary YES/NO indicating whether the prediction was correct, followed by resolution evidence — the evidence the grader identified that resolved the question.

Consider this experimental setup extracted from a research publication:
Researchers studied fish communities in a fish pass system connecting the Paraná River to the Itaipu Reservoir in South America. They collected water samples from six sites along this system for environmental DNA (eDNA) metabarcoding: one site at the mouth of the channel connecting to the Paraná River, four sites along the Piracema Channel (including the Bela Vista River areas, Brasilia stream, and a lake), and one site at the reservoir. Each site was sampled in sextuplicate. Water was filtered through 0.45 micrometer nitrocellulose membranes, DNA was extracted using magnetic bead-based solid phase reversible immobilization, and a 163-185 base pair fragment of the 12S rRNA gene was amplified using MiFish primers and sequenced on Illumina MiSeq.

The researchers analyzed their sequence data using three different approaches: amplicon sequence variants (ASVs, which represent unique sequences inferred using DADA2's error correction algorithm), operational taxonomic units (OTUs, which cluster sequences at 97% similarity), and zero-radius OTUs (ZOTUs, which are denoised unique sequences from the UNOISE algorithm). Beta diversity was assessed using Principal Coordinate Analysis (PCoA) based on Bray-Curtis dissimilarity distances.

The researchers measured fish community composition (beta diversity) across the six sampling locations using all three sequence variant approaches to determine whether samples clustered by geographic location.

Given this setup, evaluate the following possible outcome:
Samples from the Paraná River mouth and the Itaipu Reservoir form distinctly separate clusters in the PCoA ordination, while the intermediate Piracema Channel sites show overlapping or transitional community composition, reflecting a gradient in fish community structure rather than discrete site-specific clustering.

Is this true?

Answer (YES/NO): NO